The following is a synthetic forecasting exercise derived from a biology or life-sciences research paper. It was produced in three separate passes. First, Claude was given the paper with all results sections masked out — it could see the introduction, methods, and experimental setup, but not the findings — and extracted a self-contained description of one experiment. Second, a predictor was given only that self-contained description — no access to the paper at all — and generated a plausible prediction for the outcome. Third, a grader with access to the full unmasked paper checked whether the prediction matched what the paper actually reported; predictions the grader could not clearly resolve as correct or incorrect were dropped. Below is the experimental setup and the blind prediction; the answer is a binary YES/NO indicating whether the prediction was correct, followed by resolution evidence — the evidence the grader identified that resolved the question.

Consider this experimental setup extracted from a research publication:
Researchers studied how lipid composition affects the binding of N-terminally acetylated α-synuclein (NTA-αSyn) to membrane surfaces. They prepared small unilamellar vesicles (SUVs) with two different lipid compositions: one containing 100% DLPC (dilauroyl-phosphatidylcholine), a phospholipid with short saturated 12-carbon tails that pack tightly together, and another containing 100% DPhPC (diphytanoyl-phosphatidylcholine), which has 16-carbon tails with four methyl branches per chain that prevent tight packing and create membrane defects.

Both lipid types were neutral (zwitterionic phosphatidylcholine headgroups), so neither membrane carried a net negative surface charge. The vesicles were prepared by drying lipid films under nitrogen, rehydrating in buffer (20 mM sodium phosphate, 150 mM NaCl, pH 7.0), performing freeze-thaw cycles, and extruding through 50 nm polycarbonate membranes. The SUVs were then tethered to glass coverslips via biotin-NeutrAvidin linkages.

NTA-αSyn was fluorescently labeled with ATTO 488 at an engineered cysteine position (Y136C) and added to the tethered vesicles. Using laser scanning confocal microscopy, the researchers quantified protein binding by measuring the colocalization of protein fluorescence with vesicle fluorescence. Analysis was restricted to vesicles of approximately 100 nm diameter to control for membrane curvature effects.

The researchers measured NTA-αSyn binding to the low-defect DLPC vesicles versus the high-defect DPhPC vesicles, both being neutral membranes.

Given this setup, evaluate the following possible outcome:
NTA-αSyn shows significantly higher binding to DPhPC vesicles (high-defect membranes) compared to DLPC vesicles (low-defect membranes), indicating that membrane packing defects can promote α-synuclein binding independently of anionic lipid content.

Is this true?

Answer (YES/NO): YES